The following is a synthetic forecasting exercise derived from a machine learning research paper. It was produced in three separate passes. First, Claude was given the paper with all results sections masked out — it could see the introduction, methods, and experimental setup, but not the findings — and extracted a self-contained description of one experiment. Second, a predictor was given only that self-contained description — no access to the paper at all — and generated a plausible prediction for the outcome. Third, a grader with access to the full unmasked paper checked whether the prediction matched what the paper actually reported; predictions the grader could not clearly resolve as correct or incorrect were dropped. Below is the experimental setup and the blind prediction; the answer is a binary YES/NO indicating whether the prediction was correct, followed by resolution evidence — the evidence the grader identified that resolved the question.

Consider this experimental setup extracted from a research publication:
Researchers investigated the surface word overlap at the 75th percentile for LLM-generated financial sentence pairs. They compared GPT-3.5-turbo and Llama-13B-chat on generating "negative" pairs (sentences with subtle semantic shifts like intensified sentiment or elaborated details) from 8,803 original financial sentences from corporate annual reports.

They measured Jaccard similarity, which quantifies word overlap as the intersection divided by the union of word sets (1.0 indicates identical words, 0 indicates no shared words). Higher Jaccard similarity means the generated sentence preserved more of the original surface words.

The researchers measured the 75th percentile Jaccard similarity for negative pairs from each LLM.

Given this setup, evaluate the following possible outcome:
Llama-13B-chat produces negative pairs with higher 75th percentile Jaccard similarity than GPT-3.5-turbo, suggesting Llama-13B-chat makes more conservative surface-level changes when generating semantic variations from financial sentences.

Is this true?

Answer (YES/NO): YES